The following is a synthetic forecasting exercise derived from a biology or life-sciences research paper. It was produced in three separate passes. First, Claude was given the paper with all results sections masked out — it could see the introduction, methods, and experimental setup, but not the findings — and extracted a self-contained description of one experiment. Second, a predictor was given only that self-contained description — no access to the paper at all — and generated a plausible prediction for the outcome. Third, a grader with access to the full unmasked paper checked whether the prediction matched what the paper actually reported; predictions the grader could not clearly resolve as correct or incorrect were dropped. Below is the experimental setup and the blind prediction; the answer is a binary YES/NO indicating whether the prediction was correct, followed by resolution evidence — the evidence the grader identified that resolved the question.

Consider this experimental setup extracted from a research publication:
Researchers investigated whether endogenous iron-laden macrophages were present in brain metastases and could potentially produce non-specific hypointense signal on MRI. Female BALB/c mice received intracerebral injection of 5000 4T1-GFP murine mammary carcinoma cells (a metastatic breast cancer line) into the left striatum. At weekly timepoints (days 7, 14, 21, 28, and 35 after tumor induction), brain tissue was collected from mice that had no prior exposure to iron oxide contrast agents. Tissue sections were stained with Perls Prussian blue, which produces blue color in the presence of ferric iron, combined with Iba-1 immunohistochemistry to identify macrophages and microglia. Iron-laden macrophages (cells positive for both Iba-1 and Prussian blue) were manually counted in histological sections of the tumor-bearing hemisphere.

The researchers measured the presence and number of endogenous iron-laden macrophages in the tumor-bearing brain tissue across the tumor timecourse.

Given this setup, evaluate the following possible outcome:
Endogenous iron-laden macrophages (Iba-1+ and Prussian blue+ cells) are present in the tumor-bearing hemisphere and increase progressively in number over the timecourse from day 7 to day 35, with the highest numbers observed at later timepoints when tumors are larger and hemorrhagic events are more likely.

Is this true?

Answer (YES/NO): NO